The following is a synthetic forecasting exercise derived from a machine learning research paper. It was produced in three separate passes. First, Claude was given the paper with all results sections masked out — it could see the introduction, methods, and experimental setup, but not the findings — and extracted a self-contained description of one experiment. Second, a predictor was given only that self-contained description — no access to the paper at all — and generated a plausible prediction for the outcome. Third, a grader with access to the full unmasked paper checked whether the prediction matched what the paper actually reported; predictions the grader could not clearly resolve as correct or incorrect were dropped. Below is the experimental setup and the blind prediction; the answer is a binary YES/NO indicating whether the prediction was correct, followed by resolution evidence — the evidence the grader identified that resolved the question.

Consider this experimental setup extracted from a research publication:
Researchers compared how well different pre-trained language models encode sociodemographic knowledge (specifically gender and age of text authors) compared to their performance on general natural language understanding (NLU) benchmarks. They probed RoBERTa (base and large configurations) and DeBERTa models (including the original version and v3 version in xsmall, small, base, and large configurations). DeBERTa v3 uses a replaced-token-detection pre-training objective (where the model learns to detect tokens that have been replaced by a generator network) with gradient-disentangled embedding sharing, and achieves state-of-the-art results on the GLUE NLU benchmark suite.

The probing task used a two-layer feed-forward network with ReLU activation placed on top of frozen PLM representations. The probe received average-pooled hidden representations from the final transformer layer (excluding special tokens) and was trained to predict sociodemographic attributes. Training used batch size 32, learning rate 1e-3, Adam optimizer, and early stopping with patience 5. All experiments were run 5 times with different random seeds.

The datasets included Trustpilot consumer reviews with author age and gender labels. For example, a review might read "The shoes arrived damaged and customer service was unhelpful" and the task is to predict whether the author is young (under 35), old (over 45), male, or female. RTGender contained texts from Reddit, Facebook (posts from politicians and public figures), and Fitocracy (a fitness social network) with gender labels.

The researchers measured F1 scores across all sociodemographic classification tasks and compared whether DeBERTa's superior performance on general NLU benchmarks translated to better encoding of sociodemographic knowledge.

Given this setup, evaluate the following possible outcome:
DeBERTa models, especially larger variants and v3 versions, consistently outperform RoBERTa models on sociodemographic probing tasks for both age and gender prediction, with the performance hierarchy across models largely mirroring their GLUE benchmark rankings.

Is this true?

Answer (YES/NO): NO